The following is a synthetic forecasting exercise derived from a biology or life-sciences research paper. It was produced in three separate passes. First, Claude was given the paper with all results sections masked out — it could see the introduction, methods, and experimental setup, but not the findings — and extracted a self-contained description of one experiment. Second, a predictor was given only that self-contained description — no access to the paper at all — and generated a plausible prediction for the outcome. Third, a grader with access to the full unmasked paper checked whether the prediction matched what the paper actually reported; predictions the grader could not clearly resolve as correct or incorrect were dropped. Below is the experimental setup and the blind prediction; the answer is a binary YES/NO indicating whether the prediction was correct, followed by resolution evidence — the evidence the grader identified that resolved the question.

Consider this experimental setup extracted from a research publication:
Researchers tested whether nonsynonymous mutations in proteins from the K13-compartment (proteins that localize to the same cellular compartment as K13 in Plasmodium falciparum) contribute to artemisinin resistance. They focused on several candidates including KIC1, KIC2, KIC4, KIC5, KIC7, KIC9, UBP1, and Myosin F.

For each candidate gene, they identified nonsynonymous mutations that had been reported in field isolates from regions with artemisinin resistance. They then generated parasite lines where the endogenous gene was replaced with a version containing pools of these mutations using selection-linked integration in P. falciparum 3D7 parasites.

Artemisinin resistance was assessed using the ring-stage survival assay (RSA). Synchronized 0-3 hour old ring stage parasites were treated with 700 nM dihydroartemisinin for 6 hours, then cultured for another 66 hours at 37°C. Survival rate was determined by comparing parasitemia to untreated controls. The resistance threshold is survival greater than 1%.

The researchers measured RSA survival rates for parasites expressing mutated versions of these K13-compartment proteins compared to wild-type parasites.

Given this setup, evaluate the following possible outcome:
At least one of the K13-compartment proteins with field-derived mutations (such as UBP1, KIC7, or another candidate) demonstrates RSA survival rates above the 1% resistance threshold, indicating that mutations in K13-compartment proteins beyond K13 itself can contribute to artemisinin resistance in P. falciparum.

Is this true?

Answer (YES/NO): NO